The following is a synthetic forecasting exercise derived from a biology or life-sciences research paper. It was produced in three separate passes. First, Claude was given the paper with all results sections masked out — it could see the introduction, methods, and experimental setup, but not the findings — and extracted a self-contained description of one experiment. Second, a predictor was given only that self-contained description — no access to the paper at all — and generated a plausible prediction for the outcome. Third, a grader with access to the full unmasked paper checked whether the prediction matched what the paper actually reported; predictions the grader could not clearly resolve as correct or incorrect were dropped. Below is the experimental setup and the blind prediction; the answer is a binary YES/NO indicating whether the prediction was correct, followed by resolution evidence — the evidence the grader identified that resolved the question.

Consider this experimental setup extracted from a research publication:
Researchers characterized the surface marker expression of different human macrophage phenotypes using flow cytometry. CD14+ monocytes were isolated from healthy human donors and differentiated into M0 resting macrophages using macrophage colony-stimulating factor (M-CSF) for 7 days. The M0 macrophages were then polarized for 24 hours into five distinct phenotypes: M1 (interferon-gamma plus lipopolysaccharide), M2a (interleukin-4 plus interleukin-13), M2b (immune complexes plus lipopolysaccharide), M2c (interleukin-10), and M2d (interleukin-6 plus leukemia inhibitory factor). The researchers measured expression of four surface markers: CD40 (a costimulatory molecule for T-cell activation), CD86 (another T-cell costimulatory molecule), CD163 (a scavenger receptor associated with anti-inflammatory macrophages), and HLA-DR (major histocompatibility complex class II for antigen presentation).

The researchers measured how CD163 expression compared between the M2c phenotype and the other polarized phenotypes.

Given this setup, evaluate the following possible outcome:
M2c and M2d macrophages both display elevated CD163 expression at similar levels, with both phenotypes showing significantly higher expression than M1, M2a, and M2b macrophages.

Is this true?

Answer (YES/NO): YES